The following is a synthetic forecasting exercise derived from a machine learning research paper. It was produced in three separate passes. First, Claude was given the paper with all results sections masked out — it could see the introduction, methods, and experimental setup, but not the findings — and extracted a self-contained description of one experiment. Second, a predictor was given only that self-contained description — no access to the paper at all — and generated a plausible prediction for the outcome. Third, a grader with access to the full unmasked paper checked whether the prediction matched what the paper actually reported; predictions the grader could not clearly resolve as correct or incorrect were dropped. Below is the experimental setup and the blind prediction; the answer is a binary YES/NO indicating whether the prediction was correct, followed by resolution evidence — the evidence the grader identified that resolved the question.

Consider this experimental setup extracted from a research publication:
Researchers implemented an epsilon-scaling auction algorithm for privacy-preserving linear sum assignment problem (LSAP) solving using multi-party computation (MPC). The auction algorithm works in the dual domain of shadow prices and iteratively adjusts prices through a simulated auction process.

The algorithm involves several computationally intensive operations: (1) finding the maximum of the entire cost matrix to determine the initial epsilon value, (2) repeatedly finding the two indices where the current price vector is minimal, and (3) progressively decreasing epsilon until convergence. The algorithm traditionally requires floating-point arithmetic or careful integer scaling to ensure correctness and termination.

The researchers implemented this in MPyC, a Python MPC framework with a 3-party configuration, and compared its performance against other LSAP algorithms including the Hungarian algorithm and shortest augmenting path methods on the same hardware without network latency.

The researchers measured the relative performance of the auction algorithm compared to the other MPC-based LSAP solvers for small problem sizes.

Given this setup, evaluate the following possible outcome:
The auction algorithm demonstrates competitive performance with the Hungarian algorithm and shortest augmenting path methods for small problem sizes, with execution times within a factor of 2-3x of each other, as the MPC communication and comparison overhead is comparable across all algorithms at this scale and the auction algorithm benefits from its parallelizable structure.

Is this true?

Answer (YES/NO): NO